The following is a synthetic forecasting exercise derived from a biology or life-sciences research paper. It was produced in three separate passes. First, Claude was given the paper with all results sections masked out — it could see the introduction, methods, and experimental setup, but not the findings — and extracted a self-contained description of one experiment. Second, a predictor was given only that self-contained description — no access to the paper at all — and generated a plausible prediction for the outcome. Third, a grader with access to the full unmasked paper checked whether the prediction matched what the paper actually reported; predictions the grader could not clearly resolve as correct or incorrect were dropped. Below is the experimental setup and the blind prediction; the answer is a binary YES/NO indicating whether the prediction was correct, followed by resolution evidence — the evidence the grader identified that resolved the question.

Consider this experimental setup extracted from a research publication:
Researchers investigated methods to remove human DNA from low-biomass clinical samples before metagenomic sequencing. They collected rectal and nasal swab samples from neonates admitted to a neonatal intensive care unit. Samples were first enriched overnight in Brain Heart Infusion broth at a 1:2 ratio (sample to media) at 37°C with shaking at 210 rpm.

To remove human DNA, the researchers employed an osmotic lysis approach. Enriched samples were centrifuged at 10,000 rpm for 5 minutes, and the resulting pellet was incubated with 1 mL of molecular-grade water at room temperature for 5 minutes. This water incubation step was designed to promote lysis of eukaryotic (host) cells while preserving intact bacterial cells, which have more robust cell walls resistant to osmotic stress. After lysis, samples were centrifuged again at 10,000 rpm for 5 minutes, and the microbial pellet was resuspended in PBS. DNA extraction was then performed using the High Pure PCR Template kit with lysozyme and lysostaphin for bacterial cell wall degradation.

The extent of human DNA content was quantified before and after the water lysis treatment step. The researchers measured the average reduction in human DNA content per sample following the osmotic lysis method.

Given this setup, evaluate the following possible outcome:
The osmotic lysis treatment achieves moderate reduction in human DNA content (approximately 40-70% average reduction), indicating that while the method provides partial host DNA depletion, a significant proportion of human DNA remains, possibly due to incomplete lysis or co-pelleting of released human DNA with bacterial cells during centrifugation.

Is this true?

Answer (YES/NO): YES